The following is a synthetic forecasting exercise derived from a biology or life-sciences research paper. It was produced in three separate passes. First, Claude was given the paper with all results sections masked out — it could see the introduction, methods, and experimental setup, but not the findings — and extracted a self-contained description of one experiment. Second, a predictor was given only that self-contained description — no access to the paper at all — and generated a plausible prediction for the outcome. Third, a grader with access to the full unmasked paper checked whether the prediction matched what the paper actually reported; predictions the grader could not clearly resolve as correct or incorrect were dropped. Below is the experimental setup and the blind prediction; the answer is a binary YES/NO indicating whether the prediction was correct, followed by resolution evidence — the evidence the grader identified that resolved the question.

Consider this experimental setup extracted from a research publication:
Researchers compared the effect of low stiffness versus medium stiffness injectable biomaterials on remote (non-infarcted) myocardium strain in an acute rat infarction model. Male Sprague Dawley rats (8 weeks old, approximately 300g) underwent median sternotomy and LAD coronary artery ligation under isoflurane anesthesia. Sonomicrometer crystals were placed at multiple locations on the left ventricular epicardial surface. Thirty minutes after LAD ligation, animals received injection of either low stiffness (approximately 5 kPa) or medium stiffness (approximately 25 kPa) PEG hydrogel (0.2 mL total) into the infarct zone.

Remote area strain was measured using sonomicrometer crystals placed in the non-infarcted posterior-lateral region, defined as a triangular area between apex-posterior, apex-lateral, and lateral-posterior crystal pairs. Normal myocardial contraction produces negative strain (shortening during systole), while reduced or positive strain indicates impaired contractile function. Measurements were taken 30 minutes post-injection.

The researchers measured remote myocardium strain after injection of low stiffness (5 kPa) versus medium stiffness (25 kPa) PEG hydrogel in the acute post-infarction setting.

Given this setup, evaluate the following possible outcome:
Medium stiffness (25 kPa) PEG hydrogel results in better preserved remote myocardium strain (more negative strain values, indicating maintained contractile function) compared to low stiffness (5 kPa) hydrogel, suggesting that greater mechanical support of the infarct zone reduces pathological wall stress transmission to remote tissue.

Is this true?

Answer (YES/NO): NO